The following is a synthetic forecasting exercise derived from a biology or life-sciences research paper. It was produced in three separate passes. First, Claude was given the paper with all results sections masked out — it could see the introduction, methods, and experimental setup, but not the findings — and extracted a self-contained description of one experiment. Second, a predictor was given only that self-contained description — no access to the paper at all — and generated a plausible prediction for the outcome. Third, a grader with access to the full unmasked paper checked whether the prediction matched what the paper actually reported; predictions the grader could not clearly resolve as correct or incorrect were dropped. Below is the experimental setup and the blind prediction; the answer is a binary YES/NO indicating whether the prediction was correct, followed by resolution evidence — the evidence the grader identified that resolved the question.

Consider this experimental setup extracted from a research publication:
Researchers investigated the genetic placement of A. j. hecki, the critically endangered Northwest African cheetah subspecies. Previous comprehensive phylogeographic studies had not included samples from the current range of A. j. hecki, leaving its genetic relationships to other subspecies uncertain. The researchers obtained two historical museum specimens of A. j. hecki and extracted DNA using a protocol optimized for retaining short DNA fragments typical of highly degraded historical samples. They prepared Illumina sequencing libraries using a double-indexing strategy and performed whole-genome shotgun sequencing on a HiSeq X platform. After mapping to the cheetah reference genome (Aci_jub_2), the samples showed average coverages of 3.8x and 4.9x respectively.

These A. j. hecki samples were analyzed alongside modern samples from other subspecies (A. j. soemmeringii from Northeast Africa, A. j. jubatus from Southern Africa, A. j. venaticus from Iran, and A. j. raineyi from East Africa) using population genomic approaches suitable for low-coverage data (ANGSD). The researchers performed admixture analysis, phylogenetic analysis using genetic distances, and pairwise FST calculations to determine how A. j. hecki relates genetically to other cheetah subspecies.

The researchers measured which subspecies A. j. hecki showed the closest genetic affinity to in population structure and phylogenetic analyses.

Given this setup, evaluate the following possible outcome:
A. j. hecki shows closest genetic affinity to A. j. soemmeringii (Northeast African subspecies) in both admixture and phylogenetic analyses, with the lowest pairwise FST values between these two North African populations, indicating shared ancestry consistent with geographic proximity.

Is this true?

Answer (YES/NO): NO